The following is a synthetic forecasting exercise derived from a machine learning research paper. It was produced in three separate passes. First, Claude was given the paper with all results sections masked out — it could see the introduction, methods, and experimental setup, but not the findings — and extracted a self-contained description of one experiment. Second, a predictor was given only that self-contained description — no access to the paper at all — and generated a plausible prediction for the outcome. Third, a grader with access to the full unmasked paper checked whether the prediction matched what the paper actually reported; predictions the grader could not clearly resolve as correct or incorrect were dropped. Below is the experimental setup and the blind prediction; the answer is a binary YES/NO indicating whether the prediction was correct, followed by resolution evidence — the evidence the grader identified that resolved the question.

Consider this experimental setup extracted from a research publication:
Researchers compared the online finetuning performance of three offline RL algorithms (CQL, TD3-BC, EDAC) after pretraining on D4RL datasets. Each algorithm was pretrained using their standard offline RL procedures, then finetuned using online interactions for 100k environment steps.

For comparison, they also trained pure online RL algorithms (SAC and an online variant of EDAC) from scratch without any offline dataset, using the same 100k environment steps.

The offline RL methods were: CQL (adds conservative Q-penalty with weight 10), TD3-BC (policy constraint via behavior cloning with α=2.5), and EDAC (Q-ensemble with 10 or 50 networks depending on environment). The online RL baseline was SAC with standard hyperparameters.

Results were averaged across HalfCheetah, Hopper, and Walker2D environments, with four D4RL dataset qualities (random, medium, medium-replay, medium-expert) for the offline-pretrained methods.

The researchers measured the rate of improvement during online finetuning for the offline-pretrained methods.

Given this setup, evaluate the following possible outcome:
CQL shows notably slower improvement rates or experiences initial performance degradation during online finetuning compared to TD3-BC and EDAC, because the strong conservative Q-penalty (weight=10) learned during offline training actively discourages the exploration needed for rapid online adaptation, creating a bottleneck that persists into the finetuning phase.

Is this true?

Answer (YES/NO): NO